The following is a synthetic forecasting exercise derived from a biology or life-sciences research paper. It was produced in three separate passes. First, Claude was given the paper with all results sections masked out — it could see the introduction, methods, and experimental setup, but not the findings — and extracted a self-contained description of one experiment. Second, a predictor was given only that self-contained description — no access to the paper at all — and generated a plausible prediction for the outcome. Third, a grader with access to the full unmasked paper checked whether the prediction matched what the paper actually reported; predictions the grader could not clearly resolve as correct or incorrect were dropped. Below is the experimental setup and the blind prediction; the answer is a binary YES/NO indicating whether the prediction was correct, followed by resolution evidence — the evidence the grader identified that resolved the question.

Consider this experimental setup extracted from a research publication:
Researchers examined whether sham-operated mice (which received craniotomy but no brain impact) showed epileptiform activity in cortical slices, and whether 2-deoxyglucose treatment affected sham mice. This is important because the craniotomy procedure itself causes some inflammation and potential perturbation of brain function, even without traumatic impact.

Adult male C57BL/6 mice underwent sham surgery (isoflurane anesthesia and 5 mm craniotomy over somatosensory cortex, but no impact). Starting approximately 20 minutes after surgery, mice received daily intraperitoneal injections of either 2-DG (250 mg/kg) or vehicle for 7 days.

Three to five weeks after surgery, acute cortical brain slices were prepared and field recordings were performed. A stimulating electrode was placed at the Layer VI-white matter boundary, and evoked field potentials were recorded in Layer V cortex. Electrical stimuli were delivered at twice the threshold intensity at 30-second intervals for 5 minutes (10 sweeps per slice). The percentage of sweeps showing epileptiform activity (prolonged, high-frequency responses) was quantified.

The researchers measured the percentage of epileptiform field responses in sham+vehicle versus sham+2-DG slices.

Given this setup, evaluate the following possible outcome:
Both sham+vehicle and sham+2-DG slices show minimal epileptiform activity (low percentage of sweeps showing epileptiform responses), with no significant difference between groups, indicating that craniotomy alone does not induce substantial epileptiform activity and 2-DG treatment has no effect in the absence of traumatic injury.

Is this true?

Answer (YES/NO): YES